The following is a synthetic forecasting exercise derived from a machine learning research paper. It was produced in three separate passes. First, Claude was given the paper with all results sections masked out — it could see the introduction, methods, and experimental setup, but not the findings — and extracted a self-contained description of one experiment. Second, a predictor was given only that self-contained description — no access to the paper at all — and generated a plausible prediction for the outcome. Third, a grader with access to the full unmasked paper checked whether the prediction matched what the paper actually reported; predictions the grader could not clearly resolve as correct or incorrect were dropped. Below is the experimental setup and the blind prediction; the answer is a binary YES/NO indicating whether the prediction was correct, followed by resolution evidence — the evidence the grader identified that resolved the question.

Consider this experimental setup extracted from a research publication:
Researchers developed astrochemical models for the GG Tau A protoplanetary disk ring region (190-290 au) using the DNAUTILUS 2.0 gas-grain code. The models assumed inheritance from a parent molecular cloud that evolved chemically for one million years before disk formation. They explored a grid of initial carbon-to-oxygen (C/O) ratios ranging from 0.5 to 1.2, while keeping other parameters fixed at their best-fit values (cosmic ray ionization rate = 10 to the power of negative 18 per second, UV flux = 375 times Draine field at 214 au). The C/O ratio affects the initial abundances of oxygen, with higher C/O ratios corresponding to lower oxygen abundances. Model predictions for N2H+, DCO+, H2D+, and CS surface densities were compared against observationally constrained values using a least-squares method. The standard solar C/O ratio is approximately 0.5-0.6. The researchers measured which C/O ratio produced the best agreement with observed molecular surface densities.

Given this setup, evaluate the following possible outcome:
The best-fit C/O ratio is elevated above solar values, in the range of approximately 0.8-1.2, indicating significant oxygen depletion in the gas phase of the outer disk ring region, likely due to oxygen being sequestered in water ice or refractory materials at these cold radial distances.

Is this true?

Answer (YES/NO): YES